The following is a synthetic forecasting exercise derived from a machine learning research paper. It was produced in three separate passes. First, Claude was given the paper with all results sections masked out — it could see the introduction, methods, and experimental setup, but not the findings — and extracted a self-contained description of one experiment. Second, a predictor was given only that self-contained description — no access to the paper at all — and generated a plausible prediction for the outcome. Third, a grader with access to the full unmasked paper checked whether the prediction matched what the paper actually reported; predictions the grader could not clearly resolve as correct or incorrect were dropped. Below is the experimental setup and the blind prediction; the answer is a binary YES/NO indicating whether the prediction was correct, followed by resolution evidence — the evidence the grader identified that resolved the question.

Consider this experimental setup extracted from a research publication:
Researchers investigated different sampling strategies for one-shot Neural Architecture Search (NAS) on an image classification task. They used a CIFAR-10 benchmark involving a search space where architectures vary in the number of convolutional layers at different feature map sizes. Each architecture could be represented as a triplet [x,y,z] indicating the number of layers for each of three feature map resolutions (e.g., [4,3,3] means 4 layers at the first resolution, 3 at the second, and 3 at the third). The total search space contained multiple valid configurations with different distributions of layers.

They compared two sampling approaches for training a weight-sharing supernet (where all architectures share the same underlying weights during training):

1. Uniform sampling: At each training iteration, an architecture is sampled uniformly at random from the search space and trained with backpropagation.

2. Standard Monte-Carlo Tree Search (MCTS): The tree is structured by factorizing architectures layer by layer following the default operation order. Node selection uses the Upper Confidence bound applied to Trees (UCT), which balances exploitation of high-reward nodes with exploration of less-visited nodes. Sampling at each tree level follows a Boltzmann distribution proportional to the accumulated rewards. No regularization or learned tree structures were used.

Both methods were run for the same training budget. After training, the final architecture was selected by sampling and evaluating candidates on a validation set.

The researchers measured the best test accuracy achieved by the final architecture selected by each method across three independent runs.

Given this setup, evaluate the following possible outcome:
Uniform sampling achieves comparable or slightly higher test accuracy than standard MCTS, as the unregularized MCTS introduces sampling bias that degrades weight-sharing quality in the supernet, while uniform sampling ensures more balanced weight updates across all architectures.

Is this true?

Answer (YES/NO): NO